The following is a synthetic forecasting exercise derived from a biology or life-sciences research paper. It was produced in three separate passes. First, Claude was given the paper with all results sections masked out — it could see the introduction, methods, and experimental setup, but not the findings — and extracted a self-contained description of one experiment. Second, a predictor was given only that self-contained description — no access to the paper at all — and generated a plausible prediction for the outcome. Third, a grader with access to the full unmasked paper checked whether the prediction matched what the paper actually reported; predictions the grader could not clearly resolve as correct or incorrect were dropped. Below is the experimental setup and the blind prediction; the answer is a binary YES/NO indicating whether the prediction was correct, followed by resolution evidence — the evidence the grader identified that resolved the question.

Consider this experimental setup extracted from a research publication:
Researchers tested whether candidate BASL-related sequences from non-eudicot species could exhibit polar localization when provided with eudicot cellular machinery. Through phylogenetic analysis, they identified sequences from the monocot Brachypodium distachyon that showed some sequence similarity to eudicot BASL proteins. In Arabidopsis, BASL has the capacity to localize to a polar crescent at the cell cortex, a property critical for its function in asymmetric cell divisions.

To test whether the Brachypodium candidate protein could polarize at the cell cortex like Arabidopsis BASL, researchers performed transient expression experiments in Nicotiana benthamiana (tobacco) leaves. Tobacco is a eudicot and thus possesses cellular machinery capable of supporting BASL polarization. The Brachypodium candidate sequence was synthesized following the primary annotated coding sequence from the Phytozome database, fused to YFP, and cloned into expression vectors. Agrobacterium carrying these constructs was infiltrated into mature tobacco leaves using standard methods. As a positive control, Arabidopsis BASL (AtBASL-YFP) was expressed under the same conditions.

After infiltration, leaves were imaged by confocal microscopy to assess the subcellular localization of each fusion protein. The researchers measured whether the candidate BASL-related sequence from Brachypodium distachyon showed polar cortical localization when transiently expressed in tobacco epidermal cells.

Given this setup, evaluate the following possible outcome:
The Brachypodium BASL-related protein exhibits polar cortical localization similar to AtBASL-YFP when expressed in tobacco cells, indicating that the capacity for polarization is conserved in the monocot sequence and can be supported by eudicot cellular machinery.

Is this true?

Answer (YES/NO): NO